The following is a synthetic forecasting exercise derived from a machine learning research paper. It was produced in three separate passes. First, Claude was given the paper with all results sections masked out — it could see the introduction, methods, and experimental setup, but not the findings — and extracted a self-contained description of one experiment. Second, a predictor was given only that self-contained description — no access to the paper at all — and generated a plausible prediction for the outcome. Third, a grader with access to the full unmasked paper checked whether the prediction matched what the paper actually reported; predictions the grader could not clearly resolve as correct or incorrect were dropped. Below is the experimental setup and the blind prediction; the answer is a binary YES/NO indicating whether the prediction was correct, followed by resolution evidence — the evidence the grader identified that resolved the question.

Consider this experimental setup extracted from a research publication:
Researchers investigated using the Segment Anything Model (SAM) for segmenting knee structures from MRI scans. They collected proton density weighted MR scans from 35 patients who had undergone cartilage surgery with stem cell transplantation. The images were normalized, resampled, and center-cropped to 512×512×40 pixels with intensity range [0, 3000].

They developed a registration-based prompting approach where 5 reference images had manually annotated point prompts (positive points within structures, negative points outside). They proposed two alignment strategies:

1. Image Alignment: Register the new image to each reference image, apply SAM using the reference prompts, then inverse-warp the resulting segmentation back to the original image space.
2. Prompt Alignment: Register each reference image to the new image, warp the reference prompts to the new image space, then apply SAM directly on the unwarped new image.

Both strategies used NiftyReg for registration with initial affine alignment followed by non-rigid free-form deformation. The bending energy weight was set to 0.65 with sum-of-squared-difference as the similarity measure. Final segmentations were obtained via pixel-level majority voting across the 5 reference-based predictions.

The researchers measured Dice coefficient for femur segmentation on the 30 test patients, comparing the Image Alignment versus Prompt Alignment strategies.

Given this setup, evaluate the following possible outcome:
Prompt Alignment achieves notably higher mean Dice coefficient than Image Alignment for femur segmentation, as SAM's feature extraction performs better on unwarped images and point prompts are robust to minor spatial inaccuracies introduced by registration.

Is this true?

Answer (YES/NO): NO